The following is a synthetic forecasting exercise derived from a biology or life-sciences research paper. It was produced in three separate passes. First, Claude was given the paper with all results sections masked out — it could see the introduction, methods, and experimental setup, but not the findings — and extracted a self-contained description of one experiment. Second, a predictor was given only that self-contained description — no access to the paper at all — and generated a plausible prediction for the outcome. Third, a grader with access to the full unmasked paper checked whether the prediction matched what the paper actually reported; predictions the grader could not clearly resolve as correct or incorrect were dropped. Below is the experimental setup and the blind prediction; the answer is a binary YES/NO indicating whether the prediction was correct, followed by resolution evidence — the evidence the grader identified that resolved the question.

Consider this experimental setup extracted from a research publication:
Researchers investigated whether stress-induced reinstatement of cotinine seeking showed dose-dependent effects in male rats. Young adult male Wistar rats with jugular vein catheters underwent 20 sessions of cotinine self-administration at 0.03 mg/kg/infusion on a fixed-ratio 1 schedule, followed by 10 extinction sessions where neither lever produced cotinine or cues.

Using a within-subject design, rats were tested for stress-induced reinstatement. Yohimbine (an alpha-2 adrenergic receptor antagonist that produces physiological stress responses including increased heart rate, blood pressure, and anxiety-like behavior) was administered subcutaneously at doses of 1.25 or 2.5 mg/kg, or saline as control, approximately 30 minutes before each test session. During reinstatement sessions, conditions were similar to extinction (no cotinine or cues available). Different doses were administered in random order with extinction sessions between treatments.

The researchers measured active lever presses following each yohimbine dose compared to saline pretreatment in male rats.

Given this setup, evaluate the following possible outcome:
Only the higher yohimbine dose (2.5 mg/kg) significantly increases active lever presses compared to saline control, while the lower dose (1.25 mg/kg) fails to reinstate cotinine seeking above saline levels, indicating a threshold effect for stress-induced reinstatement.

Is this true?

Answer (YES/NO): NO